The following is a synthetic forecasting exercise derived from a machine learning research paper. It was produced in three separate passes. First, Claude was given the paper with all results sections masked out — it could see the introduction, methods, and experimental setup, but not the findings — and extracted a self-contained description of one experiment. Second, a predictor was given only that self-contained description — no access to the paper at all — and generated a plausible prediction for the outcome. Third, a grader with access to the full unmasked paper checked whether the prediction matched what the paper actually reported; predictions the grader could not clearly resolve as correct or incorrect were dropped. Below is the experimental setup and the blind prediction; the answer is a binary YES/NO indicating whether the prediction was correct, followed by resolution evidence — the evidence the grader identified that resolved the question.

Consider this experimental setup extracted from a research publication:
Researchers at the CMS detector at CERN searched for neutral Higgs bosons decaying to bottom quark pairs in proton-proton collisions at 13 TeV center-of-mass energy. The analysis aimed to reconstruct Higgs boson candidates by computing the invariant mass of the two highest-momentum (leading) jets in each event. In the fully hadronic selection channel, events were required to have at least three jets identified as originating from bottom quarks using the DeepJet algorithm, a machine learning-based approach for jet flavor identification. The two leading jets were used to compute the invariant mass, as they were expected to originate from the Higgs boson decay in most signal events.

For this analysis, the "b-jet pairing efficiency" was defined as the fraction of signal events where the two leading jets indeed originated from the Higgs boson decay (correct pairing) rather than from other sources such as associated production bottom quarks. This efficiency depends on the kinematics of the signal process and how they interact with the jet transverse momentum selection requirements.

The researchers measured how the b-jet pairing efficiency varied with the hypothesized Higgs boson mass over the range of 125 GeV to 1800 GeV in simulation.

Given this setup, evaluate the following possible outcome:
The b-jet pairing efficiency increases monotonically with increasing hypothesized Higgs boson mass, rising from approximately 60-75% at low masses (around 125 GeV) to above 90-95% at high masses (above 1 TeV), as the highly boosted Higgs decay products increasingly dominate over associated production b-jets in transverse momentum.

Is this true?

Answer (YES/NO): NO